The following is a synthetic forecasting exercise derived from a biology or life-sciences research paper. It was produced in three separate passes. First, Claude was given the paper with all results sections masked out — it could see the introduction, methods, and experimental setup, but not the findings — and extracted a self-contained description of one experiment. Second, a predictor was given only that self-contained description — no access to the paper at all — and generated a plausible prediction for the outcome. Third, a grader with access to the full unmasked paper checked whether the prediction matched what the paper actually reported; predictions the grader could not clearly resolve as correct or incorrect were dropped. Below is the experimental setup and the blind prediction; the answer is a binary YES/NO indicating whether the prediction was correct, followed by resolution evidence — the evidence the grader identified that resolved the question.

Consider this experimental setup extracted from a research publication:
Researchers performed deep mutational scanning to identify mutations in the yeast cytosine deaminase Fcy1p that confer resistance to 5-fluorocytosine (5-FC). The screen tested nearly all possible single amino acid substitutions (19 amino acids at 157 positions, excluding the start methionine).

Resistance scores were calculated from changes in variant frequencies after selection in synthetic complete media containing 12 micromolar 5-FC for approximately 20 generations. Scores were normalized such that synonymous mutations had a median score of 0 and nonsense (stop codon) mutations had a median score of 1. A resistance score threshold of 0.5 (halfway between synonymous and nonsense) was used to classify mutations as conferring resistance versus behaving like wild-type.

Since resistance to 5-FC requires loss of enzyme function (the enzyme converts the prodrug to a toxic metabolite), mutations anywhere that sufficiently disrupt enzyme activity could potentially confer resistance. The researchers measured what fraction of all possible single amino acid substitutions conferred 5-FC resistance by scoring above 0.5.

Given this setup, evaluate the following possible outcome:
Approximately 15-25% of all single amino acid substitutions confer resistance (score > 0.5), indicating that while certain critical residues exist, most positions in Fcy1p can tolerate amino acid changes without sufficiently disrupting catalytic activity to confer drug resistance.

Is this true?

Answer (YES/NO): NO